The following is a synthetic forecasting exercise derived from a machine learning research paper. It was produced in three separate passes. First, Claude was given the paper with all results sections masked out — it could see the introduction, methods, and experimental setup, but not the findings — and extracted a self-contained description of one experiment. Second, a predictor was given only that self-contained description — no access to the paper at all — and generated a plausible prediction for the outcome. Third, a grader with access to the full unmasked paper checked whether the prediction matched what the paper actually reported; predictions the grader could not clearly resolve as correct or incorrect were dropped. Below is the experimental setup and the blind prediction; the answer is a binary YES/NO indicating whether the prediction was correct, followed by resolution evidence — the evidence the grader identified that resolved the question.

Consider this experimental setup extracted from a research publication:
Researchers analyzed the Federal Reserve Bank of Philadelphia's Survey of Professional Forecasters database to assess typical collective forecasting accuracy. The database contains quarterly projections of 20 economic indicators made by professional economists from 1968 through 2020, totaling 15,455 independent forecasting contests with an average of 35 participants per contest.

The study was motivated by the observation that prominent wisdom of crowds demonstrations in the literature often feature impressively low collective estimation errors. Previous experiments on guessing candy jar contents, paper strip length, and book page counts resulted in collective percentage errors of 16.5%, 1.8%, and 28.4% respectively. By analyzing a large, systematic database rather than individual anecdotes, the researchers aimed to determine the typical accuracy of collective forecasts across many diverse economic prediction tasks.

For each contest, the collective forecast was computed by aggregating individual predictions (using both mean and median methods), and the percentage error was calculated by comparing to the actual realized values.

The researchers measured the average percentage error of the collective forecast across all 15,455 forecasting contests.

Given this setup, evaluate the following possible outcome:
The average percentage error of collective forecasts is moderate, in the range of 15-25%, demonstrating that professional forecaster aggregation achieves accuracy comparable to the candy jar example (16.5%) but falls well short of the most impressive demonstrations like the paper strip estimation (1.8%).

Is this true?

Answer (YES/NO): YES